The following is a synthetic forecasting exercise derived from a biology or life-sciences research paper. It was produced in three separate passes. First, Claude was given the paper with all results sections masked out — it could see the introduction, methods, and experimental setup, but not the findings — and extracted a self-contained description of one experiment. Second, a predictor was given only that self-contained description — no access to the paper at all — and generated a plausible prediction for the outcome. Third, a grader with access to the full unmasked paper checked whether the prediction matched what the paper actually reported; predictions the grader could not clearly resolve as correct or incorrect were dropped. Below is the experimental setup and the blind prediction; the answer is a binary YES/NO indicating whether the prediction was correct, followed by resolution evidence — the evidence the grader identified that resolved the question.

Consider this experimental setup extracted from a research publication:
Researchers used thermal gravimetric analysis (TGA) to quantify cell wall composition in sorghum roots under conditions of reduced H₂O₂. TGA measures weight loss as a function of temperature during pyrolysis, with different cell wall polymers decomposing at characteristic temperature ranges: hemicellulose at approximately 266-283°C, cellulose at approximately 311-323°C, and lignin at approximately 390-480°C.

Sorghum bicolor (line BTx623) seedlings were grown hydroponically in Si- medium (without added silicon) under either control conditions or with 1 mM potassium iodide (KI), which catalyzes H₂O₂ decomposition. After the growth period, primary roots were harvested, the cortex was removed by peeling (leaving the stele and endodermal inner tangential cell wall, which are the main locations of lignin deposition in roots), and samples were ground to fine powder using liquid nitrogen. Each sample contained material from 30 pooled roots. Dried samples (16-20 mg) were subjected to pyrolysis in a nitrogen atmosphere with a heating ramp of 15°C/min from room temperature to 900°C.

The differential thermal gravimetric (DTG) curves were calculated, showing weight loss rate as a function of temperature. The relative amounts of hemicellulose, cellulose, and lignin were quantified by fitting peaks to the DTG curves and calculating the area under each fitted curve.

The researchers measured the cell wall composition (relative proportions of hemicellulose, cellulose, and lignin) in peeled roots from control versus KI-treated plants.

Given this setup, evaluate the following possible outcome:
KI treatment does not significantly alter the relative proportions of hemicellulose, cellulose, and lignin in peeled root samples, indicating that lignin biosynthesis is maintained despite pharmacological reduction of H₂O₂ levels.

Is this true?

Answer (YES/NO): YES